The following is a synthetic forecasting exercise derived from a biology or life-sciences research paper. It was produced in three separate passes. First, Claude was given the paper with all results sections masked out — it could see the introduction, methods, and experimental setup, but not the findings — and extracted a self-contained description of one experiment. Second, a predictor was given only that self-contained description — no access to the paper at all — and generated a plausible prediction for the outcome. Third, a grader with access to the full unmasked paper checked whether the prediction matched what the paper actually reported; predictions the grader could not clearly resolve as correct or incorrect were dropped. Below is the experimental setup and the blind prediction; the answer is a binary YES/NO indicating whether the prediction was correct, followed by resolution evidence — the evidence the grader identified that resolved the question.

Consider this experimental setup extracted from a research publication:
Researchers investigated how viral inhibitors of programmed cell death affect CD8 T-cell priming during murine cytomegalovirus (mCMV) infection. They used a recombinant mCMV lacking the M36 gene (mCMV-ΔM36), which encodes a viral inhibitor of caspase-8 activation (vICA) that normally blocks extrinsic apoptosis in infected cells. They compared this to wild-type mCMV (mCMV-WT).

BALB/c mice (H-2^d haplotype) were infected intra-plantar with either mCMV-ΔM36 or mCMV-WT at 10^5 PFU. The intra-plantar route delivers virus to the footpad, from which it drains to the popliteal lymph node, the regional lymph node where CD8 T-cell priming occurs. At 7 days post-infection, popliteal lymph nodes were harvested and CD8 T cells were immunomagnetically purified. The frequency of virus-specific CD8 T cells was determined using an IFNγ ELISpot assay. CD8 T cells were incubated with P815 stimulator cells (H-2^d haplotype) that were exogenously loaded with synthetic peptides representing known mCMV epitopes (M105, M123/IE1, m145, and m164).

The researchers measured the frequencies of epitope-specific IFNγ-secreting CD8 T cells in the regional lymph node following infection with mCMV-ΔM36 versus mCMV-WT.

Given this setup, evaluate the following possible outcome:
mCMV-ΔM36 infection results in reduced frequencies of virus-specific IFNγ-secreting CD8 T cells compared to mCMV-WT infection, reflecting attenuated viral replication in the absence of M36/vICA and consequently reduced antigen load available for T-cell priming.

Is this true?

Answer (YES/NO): NO